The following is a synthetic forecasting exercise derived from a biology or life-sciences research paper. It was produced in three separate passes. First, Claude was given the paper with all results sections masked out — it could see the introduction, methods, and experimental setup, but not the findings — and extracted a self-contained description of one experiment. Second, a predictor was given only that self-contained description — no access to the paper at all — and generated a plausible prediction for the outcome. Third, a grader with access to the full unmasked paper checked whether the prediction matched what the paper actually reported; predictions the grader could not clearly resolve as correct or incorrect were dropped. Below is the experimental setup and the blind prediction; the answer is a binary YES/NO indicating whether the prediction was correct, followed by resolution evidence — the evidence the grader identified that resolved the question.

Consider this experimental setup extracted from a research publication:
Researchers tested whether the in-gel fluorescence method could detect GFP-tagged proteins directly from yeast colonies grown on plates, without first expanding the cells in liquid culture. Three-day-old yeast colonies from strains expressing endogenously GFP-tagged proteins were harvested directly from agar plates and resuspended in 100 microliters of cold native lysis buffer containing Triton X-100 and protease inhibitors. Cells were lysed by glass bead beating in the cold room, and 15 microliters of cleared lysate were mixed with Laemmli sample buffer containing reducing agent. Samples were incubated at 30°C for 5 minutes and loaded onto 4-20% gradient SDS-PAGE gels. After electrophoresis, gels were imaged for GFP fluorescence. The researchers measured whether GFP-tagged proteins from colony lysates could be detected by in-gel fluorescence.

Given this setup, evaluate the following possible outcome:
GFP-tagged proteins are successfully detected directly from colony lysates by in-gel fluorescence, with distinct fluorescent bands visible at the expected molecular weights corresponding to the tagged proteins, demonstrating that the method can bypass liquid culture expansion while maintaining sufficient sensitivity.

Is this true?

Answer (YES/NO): YES